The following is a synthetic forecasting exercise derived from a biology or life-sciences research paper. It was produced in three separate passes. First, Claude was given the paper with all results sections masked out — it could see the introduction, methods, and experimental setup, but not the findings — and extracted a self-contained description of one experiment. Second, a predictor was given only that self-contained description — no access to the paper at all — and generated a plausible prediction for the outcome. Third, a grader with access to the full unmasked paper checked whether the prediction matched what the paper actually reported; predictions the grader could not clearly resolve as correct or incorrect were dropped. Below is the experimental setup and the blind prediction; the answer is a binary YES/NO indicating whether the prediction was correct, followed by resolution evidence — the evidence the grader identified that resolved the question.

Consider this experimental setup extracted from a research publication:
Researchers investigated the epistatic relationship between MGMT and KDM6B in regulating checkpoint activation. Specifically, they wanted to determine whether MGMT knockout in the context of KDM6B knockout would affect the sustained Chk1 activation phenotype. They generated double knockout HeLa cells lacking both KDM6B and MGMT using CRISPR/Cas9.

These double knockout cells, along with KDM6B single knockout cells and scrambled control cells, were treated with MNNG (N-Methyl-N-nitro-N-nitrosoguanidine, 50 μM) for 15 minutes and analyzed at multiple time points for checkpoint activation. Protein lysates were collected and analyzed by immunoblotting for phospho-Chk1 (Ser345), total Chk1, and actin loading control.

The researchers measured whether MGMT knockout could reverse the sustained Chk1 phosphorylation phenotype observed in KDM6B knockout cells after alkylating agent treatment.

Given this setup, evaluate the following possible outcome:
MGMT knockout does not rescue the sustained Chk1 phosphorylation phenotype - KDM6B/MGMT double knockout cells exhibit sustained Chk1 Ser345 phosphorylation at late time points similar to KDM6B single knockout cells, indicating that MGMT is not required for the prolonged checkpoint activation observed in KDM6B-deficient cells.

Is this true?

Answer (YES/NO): YES